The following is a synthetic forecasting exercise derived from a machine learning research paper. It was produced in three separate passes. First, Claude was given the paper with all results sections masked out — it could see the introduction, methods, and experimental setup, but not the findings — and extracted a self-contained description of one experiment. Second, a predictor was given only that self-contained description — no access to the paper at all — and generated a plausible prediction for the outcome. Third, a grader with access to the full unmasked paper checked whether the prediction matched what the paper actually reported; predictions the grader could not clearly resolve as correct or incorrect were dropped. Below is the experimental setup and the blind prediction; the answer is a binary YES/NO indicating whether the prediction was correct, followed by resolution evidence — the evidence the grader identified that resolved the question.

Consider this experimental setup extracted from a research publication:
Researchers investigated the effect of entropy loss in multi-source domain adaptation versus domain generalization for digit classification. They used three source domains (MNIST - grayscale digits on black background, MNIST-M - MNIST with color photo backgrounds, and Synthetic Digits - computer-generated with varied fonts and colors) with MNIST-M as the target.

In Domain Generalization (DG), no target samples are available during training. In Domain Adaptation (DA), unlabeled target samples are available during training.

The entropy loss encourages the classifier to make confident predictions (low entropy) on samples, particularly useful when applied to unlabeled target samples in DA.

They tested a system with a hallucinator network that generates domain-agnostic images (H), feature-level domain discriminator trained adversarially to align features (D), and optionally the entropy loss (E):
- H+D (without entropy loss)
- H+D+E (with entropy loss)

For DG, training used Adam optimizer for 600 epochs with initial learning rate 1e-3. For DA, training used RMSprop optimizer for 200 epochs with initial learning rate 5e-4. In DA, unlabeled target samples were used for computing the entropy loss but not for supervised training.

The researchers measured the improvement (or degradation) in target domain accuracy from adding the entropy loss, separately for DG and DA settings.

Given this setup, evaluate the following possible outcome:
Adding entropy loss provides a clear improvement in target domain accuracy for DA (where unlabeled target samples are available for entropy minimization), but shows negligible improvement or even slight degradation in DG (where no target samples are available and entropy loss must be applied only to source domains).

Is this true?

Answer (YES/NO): YES